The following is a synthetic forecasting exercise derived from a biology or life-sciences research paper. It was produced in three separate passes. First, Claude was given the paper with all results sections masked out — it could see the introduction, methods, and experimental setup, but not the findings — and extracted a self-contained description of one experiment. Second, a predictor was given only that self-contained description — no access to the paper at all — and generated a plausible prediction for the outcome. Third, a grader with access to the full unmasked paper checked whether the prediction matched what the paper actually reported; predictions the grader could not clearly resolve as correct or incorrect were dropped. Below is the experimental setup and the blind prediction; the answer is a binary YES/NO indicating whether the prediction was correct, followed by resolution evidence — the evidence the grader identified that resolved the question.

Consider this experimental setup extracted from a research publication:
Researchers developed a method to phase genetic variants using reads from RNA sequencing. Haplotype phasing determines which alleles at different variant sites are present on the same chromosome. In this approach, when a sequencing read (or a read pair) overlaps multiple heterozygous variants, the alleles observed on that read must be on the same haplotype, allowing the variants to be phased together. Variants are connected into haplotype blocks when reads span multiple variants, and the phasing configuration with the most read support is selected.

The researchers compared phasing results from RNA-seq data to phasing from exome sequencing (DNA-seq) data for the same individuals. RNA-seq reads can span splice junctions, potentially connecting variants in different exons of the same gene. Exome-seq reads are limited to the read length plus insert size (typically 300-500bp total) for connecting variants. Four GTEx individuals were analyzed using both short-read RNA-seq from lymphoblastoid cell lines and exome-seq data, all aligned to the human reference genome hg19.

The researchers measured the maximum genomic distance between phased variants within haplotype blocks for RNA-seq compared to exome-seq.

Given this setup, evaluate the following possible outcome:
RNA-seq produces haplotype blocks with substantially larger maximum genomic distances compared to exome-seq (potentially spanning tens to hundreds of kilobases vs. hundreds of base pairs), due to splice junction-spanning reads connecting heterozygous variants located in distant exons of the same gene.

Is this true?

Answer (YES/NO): YES